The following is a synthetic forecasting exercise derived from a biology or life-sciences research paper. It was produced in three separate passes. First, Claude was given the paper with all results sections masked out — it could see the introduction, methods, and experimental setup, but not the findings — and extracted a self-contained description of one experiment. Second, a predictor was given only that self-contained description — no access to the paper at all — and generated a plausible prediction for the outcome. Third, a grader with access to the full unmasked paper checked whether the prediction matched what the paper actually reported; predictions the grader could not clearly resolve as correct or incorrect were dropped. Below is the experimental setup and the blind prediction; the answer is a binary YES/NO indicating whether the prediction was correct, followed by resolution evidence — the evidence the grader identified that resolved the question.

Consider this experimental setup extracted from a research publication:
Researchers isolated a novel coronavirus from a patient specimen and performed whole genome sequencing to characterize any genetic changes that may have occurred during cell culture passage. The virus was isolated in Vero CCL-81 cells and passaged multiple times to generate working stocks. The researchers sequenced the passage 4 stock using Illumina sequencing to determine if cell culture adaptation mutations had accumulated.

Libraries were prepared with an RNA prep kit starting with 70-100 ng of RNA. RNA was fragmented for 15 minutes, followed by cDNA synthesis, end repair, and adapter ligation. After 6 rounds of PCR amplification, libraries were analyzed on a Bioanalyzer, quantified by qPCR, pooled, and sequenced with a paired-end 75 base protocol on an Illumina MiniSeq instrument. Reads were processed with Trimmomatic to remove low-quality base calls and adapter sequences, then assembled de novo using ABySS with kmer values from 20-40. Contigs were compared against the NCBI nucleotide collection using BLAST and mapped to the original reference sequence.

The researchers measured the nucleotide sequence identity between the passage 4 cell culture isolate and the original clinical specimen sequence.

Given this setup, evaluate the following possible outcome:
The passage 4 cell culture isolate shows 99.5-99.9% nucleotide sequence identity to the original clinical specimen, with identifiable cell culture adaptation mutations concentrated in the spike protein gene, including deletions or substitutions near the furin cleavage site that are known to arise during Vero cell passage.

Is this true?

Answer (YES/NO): NO